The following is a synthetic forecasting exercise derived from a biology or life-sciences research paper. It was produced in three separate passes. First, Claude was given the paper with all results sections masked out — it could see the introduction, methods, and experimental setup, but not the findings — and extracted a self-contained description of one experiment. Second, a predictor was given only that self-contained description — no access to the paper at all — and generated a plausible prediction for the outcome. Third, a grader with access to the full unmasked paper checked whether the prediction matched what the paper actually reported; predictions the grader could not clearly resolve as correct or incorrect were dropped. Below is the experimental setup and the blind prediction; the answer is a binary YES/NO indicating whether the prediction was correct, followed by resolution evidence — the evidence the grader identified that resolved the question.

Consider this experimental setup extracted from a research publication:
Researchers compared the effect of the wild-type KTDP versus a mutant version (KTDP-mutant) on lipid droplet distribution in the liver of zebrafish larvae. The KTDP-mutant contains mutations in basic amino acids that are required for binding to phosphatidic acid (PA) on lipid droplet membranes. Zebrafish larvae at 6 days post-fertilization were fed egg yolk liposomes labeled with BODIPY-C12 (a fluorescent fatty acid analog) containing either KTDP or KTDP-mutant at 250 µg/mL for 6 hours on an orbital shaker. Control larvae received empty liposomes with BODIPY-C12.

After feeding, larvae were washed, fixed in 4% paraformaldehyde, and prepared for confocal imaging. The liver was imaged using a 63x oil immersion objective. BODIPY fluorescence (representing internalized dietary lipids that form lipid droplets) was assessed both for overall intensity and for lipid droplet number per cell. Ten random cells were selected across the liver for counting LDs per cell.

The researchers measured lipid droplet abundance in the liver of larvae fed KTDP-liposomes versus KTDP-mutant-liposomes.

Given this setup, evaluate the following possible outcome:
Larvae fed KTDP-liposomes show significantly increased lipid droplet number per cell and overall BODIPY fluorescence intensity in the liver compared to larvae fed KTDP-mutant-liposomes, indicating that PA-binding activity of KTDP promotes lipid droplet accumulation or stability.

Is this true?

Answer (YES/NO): NO